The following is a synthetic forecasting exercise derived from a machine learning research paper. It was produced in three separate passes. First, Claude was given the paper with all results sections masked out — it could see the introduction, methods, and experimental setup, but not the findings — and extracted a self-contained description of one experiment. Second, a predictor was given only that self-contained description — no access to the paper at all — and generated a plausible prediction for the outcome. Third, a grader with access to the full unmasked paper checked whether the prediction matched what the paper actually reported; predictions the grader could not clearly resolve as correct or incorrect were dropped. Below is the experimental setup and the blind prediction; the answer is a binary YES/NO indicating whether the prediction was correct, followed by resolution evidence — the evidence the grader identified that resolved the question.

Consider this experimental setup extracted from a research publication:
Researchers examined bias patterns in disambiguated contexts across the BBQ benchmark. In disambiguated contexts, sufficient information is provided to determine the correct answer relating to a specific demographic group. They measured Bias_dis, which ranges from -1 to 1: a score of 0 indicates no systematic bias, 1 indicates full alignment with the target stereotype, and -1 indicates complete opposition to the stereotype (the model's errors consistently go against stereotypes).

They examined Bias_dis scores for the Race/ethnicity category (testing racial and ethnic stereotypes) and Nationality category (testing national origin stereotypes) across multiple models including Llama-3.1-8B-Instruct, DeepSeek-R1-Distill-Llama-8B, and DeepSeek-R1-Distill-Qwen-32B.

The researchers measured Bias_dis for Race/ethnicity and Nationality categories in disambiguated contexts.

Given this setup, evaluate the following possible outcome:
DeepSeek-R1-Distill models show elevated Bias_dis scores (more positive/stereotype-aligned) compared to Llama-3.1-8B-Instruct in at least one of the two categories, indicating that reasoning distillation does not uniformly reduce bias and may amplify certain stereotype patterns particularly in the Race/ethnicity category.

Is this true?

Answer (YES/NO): NO